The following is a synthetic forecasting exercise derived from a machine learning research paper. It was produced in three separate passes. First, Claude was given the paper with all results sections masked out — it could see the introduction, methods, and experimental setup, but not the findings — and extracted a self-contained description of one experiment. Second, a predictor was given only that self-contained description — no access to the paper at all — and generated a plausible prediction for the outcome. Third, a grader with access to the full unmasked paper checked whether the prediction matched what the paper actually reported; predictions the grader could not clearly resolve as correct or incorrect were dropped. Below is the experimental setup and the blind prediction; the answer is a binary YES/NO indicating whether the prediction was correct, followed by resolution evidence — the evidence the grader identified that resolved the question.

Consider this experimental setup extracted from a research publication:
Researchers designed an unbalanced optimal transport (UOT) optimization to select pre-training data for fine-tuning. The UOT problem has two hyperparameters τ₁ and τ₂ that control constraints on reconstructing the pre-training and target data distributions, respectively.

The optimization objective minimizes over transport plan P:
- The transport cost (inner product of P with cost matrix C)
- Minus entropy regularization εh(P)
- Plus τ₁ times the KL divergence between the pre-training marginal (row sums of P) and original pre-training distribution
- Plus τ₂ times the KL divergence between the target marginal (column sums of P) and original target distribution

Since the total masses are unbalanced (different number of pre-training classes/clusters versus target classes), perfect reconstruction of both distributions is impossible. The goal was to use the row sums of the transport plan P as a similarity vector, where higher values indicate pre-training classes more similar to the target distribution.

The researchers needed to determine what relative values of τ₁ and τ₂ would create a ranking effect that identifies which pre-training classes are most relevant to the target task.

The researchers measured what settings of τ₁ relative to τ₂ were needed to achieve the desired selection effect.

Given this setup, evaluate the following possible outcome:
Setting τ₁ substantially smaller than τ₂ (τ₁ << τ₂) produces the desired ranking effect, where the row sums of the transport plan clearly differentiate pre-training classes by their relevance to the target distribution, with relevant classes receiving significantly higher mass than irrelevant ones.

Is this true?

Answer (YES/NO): YES